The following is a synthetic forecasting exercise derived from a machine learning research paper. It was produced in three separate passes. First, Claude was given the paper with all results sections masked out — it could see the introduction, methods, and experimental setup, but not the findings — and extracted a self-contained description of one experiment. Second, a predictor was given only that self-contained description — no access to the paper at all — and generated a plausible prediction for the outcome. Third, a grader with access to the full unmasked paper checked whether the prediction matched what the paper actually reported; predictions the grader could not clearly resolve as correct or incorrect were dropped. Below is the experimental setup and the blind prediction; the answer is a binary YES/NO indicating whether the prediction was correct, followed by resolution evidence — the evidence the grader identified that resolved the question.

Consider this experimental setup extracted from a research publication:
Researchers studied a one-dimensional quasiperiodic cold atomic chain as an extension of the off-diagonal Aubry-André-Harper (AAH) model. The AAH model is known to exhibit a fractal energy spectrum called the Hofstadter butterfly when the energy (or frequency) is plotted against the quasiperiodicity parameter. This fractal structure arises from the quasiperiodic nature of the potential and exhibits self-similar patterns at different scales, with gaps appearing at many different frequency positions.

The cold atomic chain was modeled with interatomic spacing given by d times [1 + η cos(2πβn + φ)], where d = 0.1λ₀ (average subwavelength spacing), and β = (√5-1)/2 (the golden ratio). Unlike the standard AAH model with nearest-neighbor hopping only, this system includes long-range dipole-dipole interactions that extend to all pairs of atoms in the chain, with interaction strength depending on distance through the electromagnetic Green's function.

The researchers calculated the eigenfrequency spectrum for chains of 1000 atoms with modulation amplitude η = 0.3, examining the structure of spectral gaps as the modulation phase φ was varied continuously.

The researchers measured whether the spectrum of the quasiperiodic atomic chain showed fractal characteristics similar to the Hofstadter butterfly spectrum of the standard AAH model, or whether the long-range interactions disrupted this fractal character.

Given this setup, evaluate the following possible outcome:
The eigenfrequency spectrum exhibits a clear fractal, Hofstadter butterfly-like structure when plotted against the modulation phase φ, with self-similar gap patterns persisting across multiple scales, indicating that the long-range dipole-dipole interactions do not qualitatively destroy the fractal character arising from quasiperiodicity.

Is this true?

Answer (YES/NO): YES